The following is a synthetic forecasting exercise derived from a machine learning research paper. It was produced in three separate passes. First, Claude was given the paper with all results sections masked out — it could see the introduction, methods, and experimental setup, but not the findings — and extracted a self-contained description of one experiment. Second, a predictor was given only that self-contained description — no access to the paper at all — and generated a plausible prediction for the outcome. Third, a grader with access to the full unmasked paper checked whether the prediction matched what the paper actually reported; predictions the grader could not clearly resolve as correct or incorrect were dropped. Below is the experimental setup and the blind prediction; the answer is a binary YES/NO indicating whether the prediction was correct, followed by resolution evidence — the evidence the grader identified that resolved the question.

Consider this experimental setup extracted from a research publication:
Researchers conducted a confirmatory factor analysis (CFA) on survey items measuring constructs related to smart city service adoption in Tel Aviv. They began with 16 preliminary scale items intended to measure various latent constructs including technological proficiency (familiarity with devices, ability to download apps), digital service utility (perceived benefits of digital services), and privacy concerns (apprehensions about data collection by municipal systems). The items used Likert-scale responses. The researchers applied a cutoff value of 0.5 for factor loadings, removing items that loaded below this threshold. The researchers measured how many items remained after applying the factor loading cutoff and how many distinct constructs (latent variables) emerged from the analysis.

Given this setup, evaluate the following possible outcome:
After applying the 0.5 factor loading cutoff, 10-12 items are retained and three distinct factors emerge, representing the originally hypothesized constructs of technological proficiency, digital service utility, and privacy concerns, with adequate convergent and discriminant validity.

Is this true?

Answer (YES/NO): NO